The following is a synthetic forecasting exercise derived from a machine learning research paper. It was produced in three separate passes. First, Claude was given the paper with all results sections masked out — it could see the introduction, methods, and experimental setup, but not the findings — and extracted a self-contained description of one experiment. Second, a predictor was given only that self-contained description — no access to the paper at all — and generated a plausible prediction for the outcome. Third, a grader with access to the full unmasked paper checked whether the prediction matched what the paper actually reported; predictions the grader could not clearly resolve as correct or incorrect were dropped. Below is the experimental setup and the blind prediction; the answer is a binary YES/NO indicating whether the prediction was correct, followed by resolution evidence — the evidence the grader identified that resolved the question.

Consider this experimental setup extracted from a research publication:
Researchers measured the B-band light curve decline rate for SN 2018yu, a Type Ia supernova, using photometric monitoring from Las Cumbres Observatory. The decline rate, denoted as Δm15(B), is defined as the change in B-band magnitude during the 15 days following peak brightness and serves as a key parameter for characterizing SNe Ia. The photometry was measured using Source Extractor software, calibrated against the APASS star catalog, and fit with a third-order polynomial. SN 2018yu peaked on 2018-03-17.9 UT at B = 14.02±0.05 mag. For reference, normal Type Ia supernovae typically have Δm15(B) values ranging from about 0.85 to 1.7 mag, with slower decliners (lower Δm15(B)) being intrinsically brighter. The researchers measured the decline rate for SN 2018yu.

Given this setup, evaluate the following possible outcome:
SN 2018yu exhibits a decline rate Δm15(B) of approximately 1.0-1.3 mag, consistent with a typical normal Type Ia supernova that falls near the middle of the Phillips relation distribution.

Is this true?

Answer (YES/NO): YES